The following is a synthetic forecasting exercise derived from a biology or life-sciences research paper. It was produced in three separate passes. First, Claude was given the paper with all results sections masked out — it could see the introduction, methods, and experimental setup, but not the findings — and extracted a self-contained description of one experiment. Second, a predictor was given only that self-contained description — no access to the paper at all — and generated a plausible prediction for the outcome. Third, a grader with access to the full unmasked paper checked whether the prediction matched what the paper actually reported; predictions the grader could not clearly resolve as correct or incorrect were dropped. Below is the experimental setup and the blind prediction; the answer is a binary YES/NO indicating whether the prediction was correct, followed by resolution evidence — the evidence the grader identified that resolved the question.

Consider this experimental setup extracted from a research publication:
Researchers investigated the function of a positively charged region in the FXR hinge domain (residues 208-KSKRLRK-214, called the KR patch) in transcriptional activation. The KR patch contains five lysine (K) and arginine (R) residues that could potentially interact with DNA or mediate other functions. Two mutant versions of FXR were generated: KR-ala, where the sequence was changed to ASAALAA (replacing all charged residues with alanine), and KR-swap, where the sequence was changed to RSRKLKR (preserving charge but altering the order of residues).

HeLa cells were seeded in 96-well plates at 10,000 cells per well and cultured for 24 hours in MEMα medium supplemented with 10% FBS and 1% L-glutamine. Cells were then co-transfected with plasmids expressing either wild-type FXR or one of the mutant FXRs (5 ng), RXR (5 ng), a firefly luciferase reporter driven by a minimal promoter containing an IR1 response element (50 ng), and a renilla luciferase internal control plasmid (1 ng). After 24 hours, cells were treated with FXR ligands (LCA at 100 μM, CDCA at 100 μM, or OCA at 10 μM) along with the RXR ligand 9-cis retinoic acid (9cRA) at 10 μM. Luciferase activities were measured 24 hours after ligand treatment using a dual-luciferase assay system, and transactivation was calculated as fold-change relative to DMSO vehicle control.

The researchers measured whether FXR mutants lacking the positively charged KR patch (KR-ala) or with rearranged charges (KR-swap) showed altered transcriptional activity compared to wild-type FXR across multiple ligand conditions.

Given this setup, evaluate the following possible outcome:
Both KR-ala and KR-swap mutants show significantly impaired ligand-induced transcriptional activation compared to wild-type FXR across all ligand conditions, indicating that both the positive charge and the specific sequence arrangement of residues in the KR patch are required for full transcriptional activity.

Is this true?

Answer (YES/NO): NO